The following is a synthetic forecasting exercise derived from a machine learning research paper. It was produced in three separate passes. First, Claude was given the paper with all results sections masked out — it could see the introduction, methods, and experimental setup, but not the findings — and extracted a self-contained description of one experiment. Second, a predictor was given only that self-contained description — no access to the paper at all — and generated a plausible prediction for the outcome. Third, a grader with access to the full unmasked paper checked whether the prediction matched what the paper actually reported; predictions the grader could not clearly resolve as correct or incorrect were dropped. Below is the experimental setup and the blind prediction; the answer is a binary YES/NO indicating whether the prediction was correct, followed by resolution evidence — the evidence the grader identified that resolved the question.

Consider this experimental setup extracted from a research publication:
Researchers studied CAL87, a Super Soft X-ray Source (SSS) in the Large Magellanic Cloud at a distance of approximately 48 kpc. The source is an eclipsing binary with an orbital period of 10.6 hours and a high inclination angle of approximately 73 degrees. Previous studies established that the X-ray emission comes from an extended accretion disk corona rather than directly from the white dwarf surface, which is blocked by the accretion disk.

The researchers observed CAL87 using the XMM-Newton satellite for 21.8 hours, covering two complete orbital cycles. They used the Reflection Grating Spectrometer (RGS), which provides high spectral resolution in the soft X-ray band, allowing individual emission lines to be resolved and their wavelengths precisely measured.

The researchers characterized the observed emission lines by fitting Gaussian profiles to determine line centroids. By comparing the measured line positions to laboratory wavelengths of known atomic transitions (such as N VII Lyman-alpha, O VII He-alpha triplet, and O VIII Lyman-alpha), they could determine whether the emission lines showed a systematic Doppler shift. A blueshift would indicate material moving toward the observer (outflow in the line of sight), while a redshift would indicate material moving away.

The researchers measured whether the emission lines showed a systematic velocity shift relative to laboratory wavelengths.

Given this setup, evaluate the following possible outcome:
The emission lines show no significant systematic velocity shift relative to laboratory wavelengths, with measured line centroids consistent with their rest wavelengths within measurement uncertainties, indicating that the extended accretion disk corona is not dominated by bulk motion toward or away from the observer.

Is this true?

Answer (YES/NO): NO